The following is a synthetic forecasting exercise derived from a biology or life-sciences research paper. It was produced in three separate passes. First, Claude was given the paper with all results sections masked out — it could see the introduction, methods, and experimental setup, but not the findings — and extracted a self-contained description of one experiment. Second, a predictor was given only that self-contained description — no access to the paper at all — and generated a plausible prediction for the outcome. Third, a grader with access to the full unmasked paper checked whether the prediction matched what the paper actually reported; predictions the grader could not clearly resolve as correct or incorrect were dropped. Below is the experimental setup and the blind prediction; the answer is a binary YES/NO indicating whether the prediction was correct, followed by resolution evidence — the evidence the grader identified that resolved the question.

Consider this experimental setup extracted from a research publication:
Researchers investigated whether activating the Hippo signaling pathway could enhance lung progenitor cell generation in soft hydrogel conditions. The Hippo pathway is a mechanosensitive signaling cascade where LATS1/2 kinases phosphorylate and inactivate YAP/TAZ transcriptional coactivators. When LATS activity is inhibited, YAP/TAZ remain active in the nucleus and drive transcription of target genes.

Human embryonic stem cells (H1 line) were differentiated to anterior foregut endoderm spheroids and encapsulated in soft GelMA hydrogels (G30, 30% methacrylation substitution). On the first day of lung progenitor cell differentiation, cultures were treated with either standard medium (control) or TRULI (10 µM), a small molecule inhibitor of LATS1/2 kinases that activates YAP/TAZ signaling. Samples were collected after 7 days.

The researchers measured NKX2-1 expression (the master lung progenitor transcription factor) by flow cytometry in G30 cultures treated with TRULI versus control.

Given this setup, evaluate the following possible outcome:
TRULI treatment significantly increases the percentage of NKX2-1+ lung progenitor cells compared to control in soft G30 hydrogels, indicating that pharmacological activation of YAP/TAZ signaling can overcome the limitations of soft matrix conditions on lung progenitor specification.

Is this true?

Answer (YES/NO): YES